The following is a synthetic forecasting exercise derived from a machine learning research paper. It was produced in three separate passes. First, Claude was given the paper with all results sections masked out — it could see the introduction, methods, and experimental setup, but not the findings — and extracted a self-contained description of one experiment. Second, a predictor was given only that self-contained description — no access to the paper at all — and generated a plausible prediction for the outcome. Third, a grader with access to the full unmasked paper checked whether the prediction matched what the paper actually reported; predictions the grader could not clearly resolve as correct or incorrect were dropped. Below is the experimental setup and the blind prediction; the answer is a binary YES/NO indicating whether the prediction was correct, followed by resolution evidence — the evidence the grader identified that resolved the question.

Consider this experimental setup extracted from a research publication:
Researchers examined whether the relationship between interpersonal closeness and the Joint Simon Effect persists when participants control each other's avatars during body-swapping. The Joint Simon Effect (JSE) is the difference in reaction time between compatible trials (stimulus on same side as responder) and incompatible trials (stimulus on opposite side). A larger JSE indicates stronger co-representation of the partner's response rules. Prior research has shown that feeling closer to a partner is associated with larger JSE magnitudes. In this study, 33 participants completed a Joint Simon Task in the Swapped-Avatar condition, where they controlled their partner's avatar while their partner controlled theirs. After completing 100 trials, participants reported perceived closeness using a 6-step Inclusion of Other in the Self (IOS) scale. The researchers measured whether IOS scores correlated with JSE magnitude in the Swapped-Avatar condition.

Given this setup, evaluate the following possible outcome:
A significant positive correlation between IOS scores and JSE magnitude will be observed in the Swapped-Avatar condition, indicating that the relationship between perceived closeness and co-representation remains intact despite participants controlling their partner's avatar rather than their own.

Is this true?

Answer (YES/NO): NO